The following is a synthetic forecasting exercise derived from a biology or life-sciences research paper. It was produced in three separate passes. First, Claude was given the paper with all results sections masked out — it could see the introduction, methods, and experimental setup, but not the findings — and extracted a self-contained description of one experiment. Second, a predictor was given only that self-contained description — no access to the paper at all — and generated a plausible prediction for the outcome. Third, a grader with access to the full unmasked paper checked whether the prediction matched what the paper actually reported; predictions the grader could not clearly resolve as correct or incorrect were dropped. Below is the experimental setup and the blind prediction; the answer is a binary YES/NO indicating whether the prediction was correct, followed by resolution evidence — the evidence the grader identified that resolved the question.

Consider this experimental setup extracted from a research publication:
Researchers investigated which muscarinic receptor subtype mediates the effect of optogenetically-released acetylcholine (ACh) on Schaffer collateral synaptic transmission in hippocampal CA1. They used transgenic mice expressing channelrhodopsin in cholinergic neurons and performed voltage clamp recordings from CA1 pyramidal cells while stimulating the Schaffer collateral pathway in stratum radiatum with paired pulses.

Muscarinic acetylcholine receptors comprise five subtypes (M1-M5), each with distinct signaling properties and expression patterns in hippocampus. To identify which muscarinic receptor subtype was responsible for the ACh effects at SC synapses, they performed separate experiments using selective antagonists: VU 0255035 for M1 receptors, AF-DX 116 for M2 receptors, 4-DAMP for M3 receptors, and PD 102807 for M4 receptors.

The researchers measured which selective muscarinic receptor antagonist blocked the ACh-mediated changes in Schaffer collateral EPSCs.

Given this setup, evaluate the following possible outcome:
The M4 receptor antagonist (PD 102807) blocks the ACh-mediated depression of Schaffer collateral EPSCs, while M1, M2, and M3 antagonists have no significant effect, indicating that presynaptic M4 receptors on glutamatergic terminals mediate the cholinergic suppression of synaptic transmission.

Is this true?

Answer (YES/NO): NO